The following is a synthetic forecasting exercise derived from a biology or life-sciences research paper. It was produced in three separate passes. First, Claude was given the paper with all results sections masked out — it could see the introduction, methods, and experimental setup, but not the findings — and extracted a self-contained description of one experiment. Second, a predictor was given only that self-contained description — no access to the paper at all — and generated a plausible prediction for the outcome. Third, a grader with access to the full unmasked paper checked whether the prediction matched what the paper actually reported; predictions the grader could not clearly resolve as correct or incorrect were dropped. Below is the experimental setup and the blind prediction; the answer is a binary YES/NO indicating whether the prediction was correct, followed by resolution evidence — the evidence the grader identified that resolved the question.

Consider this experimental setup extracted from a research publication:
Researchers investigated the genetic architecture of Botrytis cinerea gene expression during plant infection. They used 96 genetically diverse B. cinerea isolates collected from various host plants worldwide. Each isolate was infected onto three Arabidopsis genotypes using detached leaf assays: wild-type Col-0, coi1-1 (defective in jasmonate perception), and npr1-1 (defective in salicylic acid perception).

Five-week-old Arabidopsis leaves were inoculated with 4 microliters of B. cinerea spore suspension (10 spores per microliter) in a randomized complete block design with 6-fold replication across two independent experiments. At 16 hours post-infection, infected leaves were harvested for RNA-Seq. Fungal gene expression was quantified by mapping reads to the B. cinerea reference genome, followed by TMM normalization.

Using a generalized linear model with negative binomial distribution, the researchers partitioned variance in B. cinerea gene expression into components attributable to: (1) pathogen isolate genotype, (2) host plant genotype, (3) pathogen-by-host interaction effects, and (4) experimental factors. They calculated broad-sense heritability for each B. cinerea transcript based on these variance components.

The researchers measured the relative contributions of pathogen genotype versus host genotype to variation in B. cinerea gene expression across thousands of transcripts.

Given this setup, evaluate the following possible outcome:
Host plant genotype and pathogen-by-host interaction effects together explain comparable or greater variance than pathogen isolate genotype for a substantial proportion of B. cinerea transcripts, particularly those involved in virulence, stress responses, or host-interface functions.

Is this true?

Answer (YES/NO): NO